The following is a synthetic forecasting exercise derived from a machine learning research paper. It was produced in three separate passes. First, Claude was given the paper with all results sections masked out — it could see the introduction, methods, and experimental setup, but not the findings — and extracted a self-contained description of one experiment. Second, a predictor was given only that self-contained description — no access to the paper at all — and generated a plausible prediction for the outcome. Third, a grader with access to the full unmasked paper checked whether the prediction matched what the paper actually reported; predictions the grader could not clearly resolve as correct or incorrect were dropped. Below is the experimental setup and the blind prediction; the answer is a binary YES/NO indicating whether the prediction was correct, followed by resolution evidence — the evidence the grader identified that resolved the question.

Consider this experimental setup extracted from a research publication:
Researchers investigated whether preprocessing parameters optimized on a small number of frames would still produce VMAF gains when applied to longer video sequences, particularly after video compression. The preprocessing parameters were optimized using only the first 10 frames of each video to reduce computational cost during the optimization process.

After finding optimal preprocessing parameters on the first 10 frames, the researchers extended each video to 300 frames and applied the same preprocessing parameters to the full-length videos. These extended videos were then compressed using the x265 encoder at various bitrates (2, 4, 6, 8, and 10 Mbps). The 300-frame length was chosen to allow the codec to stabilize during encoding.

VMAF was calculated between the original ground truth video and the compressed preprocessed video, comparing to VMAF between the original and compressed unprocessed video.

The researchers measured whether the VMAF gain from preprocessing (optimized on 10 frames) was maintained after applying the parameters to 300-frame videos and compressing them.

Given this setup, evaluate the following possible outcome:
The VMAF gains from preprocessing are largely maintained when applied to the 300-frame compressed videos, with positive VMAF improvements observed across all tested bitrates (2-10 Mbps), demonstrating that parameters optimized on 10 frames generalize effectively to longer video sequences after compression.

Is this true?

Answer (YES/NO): YES